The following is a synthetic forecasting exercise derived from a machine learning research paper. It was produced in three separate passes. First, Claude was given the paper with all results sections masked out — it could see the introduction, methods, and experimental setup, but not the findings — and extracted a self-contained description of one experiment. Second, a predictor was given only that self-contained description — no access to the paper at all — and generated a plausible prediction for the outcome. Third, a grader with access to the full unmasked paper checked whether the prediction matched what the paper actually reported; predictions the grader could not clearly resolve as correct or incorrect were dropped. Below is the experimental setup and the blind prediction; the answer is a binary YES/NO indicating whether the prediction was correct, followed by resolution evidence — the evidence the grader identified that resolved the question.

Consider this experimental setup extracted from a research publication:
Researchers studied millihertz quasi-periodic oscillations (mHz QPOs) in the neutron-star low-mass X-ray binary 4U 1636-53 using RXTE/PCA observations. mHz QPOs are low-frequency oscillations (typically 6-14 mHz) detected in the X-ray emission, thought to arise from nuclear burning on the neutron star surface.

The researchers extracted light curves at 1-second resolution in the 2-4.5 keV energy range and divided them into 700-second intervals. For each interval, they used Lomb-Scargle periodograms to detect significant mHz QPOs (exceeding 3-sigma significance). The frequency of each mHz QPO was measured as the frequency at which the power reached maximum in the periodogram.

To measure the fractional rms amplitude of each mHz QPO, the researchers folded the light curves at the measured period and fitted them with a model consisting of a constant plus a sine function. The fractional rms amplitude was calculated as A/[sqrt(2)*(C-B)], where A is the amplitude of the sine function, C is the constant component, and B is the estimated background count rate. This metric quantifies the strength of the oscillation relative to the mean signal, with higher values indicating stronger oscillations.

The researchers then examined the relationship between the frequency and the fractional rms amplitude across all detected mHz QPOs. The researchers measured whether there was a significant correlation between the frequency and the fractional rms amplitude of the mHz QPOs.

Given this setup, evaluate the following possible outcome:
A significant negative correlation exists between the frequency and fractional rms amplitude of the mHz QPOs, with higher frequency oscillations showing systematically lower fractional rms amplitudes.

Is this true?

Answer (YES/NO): NO